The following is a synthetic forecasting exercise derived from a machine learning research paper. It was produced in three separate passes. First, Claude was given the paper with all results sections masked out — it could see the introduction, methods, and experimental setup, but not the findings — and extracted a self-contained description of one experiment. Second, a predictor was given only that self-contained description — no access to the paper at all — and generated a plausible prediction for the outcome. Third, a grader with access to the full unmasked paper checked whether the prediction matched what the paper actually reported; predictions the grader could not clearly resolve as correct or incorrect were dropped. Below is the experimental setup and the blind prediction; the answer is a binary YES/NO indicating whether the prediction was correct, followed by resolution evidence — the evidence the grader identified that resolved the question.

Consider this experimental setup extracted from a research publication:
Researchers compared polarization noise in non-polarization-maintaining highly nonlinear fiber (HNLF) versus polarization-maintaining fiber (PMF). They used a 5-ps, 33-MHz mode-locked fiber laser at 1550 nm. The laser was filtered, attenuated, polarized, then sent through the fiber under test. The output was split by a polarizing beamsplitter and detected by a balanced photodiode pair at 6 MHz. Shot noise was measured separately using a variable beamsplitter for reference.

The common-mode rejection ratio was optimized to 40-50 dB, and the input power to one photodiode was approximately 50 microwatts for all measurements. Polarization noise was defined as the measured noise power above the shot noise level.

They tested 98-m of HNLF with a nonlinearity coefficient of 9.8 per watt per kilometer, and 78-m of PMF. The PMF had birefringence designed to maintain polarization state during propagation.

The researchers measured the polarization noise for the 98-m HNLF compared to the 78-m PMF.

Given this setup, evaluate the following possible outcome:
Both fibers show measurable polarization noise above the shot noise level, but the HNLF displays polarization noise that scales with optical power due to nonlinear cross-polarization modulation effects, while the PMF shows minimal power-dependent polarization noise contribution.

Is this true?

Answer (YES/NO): NO